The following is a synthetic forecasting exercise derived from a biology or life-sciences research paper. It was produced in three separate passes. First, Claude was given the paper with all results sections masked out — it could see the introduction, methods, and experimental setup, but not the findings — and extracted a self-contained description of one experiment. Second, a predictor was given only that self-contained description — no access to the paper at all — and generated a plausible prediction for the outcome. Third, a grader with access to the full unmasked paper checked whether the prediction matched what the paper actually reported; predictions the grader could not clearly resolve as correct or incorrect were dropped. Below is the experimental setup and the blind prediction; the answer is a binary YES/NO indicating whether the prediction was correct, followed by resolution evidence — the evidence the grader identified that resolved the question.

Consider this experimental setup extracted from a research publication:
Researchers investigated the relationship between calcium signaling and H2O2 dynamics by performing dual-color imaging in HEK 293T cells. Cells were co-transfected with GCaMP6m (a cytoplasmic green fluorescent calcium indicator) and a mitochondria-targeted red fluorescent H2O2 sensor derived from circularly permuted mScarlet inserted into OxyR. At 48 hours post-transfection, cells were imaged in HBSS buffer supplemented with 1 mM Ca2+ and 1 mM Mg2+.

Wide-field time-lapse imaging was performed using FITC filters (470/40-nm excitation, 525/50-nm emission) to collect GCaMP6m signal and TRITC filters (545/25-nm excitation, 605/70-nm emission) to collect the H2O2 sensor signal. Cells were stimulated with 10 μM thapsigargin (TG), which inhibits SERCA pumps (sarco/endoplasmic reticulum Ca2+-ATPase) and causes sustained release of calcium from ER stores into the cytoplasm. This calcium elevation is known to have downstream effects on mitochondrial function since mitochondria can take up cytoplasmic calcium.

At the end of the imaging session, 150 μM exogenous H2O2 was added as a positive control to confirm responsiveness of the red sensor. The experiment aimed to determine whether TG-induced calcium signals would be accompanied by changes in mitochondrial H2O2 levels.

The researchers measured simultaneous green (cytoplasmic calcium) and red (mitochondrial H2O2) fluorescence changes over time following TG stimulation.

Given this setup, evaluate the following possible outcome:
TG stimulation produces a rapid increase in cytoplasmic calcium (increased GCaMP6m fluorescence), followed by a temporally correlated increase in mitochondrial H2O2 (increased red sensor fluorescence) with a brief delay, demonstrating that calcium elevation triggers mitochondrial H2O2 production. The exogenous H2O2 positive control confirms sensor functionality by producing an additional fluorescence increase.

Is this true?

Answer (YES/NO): NO